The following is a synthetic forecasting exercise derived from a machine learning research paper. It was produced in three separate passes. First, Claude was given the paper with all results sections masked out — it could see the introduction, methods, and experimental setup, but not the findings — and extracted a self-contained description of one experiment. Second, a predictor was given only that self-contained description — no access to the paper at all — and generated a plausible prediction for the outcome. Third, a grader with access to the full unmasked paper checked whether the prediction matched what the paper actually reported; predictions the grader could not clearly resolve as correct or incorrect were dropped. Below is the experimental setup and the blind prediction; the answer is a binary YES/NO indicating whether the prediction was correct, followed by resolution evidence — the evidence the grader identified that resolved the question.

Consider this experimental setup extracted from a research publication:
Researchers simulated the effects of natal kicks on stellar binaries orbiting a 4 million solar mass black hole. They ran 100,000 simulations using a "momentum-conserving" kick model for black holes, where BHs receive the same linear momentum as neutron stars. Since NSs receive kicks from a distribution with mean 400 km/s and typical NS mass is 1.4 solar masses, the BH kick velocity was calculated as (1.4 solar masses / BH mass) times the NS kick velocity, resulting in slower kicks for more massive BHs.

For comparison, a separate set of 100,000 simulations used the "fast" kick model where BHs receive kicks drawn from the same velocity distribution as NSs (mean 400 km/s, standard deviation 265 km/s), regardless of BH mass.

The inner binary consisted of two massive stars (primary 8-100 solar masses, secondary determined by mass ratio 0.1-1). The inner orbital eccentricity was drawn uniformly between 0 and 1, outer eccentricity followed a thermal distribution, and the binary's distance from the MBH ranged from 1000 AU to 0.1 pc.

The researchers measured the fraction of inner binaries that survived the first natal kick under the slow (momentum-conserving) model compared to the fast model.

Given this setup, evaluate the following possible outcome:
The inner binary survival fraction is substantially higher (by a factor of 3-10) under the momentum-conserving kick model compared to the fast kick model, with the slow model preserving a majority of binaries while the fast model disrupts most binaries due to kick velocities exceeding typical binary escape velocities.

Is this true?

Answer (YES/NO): NO